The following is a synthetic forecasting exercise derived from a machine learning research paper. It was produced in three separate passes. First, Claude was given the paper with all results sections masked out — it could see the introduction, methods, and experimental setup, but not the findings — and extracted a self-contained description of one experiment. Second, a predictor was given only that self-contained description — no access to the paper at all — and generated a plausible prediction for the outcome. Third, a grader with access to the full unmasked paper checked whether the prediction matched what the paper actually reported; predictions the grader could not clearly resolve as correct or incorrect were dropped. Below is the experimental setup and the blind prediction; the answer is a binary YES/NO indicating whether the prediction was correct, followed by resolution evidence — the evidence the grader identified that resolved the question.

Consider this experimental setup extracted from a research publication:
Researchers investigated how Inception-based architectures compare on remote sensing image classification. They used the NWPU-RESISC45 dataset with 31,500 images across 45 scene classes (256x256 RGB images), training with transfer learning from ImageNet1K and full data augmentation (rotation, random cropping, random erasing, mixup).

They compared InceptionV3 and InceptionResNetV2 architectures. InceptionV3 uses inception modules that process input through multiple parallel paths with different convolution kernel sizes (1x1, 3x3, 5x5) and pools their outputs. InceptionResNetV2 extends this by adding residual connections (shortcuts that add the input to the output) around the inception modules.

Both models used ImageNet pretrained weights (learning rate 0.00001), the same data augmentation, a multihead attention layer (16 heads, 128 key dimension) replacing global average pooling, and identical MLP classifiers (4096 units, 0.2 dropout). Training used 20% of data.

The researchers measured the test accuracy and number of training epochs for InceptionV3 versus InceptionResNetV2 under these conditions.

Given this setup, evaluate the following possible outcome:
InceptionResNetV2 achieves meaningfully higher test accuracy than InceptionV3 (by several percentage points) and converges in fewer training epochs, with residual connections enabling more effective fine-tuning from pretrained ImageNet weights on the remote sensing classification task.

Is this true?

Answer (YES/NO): NO